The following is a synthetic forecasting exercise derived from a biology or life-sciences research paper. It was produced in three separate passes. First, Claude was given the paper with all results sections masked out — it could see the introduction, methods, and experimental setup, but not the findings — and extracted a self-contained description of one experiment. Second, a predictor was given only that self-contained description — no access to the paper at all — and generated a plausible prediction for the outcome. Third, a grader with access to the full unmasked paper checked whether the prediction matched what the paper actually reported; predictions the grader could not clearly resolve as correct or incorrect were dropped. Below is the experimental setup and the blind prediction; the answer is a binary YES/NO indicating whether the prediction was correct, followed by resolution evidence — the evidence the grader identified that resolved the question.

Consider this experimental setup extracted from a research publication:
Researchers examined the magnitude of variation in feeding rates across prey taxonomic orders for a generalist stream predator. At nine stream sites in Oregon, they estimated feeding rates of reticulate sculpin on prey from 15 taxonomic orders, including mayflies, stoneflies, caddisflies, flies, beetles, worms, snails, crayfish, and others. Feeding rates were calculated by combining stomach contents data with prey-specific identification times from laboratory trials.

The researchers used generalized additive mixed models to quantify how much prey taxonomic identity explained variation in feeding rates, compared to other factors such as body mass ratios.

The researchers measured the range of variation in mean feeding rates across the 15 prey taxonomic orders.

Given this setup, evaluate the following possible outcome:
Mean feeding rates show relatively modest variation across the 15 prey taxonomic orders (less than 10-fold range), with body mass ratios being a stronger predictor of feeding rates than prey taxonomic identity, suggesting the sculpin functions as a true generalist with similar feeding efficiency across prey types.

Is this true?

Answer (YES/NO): NO